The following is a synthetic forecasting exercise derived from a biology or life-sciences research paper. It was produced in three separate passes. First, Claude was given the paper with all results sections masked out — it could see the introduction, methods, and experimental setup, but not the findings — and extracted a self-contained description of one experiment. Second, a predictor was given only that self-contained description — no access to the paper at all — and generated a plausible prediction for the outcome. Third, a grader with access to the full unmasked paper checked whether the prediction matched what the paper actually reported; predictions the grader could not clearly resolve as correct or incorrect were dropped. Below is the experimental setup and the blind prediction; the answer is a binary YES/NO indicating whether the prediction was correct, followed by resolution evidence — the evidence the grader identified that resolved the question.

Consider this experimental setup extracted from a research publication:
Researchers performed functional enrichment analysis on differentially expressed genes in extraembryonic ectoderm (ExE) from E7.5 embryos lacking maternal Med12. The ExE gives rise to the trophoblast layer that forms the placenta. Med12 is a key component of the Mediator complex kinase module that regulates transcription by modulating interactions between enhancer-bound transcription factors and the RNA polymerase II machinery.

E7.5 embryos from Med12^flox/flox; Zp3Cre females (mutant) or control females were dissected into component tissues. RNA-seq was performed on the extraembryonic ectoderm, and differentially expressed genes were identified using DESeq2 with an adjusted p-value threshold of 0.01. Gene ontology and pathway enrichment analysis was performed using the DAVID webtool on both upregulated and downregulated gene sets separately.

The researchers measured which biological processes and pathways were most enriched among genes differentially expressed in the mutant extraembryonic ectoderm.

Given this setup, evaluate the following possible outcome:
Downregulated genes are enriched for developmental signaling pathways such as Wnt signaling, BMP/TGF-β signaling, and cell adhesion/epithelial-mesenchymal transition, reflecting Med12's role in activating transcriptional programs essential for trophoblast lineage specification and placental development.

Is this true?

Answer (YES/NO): NO